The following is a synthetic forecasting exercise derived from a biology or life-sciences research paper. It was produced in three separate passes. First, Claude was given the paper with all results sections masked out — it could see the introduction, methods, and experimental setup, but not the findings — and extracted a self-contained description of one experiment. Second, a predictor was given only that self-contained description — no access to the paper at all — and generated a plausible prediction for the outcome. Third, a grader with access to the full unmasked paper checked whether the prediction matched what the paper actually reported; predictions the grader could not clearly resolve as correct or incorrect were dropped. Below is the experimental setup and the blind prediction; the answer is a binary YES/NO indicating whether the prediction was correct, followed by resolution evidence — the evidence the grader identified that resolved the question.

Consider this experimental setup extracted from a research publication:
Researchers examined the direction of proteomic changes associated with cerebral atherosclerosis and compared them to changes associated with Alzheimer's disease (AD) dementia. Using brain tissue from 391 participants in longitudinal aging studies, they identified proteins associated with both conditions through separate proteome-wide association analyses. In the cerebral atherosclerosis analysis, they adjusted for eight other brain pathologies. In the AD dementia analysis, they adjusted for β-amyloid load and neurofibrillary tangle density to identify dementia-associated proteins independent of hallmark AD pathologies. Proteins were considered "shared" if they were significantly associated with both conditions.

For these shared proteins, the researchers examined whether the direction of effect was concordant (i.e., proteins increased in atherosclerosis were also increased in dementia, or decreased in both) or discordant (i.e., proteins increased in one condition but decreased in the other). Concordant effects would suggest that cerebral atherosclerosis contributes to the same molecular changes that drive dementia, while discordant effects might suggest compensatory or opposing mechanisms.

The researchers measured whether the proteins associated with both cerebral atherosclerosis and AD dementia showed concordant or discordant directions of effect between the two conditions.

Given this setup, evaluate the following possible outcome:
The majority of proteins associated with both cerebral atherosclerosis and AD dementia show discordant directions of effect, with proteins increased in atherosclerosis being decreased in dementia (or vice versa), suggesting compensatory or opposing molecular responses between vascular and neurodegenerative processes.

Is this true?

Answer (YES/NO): NO